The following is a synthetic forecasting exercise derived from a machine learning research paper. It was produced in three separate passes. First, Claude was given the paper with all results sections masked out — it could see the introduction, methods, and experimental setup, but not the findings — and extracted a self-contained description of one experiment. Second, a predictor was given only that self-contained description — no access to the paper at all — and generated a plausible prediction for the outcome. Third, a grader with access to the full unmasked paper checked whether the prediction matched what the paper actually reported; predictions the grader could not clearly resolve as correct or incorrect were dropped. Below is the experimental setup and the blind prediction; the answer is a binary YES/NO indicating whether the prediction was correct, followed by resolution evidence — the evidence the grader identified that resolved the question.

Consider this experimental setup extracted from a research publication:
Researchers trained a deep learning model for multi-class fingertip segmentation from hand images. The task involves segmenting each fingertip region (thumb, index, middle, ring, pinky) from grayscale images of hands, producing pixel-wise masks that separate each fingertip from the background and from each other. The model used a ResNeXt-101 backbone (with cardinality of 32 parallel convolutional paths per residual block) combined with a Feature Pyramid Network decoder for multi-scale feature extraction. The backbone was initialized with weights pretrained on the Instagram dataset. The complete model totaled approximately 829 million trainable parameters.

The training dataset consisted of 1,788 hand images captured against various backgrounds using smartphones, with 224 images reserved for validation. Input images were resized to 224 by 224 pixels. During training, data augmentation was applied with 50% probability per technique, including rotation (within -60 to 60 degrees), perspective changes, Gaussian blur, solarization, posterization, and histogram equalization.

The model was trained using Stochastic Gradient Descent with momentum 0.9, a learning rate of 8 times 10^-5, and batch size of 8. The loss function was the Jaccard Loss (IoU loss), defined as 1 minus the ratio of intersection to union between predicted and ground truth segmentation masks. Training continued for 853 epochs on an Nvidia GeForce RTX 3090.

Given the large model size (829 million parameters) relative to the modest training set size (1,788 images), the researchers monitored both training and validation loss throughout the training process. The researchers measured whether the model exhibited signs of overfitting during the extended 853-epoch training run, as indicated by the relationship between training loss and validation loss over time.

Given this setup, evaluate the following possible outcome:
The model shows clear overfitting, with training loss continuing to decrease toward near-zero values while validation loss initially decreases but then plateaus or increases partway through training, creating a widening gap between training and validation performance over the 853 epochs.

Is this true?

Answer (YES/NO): NO